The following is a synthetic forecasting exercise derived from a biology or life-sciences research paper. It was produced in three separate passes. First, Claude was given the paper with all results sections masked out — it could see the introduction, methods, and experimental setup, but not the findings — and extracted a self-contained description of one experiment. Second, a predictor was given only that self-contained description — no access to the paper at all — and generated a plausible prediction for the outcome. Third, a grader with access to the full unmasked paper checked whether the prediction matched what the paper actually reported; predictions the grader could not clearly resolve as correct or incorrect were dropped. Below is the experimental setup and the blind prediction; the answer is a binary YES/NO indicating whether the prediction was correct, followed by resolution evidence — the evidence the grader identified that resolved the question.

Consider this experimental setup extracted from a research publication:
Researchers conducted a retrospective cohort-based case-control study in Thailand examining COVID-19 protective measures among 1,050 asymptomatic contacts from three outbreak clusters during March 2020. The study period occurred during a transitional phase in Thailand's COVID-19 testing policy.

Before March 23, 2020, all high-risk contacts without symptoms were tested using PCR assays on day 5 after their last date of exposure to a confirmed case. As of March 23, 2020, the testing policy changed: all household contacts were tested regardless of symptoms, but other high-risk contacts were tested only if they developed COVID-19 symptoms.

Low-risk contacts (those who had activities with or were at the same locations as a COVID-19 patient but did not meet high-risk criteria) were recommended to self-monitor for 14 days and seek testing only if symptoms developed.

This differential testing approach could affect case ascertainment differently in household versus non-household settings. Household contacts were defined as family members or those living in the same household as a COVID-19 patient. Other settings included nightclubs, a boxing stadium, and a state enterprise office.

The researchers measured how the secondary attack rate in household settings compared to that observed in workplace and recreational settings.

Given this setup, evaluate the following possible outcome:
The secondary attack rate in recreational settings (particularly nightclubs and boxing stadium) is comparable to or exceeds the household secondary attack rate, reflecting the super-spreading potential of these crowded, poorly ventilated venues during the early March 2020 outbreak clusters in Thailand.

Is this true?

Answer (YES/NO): YES